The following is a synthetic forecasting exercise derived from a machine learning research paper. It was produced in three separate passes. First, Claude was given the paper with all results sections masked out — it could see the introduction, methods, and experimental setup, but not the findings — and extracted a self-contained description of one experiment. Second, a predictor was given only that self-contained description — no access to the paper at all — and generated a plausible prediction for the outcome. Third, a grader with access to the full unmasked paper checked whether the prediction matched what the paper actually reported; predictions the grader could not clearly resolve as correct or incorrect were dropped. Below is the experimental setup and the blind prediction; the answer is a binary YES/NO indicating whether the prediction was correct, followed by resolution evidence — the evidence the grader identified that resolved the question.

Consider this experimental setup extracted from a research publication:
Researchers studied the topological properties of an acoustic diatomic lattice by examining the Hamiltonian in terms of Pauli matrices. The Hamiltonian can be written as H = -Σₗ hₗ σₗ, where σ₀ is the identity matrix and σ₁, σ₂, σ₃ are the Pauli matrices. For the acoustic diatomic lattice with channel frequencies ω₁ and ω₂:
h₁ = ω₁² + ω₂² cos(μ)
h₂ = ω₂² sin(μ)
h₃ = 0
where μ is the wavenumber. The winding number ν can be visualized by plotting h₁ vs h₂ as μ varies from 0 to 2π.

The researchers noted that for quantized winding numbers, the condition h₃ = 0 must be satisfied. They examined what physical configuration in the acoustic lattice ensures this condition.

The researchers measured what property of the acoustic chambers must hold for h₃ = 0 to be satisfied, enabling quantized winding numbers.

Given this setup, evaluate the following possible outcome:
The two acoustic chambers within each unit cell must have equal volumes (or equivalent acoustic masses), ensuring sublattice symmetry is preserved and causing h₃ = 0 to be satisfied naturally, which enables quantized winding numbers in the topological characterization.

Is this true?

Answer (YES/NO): YES